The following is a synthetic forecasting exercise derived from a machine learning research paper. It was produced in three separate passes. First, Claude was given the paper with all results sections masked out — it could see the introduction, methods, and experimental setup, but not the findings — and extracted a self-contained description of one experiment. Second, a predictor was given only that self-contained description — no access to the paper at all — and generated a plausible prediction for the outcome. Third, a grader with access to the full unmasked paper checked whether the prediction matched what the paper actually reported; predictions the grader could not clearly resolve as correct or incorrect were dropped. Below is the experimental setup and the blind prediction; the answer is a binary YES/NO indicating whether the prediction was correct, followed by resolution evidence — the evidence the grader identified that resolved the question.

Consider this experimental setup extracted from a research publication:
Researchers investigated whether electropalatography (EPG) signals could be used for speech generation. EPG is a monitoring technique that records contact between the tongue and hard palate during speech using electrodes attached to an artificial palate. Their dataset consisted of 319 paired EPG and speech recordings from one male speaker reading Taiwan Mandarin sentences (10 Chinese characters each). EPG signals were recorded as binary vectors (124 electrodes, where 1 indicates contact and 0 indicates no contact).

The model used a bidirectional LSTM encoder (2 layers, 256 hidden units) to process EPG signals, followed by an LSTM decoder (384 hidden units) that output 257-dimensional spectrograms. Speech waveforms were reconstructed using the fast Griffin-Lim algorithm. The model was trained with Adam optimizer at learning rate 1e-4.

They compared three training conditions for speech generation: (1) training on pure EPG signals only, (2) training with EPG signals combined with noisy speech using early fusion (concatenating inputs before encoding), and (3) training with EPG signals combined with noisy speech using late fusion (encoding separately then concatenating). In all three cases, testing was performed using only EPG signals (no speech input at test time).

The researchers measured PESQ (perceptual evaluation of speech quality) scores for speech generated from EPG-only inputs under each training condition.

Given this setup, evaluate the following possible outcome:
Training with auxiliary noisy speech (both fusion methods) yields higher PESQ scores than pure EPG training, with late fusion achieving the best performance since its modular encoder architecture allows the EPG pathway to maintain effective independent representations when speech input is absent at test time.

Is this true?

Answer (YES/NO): NO